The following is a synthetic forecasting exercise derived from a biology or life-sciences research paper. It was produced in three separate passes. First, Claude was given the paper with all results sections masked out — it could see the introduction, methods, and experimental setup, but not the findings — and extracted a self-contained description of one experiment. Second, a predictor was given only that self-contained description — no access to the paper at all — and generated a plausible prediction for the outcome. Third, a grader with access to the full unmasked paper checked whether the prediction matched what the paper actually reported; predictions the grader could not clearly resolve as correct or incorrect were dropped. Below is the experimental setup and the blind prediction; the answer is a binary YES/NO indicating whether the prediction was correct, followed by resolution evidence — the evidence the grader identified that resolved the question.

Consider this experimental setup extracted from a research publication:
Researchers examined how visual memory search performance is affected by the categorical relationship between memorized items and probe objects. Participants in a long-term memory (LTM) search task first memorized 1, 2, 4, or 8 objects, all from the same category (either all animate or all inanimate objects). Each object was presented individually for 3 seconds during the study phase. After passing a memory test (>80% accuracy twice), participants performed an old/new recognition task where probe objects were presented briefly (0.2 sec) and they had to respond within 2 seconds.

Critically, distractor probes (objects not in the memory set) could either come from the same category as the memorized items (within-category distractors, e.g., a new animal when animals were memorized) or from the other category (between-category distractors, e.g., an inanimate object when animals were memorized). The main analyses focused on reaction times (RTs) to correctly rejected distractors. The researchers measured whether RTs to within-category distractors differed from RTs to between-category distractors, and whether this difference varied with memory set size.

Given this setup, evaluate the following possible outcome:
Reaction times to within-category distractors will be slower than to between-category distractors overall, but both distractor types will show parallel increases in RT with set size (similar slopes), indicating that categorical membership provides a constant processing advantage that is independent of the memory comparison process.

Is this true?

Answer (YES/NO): NO